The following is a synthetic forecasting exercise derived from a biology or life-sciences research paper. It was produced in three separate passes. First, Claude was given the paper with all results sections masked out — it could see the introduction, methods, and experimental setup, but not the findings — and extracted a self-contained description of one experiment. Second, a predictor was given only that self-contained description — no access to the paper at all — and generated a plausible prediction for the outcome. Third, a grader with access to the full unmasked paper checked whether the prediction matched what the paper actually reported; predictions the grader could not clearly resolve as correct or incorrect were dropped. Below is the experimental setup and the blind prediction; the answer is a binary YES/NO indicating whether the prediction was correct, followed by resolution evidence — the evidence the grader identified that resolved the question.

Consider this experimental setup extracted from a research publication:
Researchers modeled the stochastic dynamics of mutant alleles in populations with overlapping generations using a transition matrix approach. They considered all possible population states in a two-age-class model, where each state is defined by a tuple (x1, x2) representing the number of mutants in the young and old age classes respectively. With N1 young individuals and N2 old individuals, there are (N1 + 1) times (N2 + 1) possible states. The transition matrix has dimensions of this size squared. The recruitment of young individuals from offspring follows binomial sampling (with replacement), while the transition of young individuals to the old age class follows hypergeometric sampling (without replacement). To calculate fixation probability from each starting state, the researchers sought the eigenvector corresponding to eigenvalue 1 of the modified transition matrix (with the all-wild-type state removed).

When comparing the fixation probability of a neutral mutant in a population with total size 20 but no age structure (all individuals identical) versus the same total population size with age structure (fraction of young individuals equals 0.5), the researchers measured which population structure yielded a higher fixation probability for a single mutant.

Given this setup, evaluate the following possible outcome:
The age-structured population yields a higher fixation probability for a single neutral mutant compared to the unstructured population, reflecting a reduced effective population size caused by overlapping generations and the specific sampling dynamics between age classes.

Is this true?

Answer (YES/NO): YES